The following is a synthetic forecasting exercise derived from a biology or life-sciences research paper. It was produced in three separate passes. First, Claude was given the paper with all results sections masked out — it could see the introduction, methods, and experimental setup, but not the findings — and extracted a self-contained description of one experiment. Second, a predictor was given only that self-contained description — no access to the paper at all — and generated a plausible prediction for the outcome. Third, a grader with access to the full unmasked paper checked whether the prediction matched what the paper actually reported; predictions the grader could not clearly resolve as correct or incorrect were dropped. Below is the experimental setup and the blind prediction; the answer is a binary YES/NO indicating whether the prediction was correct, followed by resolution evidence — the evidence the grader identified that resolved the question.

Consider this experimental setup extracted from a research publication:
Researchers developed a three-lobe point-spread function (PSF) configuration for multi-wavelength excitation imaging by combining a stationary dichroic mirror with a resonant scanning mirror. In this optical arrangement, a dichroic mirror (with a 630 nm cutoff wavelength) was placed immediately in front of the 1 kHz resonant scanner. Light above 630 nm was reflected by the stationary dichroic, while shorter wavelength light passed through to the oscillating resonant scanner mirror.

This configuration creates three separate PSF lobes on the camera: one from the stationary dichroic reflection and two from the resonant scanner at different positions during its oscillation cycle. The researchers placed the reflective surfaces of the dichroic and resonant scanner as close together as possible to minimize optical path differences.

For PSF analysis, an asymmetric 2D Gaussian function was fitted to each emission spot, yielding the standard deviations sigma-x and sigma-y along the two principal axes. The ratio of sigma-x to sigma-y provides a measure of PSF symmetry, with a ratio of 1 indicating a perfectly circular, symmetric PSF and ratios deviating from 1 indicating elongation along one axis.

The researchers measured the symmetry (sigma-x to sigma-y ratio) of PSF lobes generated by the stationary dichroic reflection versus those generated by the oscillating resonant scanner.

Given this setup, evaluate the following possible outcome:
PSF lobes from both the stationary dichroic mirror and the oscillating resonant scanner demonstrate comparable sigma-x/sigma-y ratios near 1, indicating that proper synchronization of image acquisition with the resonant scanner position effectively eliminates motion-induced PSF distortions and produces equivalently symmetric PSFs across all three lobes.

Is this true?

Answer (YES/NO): NO